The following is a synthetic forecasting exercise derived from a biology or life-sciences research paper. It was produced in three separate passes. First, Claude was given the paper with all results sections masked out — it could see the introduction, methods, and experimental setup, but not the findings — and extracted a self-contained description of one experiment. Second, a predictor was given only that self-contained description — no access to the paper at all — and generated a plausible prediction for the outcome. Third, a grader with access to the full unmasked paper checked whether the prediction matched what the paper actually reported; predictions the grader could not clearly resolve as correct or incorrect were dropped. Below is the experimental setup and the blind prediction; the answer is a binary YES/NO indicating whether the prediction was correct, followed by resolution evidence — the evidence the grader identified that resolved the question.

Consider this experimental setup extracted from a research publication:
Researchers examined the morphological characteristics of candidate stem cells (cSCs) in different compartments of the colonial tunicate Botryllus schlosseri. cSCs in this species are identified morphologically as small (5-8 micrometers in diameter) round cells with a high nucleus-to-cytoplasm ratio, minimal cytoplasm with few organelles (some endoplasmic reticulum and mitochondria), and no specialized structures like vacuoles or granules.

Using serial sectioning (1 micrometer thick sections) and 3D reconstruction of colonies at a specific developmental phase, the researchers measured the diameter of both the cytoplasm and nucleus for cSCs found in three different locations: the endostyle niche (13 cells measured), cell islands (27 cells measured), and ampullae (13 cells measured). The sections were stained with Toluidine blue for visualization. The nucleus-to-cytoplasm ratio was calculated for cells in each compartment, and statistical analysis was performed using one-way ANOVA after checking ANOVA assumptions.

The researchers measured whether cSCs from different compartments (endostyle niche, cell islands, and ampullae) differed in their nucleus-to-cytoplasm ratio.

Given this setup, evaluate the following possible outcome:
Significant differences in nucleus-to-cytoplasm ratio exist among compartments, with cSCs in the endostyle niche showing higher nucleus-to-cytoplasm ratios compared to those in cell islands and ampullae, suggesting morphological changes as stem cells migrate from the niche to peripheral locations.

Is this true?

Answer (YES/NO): NO